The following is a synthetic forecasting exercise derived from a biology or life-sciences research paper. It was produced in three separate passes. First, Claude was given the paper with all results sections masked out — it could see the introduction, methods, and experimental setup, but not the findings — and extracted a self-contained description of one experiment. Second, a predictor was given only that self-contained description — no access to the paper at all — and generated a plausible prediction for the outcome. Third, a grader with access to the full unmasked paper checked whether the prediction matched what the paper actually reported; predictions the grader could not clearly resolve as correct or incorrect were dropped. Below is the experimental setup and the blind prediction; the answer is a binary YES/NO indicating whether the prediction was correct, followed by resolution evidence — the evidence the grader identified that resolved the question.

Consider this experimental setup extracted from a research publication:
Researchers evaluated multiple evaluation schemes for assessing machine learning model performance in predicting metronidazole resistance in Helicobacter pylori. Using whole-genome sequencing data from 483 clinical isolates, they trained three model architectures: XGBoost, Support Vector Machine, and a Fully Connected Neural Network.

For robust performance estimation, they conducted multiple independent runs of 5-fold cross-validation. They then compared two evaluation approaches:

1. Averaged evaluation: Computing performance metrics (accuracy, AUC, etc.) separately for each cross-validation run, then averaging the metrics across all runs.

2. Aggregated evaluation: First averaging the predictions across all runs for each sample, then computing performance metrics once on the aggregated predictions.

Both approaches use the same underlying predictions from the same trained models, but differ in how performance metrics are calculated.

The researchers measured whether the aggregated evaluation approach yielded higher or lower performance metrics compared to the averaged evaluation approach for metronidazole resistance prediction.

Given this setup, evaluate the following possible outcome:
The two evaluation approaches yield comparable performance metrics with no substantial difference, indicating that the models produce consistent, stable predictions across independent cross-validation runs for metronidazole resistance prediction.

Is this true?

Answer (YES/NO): NO